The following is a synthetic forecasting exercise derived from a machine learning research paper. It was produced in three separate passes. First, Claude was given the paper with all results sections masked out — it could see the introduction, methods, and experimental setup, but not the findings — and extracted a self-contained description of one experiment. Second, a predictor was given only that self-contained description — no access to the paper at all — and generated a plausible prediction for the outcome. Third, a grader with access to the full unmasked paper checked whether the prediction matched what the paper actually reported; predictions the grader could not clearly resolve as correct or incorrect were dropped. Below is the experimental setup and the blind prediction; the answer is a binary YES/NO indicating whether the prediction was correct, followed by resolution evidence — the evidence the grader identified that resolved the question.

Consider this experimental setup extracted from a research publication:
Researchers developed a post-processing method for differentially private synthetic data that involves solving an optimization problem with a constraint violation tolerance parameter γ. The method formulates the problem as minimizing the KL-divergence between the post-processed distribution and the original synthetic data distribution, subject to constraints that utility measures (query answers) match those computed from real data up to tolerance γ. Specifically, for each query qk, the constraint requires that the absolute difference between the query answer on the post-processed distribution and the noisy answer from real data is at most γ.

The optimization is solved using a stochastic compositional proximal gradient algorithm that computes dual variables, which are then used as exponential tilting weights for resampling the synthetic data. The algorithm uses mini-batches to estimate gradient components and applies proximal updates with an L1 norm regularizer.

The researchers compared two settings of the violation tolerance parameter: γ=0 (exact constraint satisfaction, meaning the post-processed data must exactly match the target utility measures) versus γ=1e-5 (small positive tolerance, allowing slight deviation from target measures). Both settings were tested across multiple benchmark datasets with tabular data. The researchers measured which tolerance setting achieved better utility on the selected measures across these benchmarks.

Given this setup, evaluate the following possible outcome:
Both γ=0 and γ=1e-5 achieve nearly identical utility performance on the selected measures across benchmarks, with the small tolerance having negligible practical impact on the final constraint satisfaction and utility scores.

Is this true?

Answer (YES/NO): NO